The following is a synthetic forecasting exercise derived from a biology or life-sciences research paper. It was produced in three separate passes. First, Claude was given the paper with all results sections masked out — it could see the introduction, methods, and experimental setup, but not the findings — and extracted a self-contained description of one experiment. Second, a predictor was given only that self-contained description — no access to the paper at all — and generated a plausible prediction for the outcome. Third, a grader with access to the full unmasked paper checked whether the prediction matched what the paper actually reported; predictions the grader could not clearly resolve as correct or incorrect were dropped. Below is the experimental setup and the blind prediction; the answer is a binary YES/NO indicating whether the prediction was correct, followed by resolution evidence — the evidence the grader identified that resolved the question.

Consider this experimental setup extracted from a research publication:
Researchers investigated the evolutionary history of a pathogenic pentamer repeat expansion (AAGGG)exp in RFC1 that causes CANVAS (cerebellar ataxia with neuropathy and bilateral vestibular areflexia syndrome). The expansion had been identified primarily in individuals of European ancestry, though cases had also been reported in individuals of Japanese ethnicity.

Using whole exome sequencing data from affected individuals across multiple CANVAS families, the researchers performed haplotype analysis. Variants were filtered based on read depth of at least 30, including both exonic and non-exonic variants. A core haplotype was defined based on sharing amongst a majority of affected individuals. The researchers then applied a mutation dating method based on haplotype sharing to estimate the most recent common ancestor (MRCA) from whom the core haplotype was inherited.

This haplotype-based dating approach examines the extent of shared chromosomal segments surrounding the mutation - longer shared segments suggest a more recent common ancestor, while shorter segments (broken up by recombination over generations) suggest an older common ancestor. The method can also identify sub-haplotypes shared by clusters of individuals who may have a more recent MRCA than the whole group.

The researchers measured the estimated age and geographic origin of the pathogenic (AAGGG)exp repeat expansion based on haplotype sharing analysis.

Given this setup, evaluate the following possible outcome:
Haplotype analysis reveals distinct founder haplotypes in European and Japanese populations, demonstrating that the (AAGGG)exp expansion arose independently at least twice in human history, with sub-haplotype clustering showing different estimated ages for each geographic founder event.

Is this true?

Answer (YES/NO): NO